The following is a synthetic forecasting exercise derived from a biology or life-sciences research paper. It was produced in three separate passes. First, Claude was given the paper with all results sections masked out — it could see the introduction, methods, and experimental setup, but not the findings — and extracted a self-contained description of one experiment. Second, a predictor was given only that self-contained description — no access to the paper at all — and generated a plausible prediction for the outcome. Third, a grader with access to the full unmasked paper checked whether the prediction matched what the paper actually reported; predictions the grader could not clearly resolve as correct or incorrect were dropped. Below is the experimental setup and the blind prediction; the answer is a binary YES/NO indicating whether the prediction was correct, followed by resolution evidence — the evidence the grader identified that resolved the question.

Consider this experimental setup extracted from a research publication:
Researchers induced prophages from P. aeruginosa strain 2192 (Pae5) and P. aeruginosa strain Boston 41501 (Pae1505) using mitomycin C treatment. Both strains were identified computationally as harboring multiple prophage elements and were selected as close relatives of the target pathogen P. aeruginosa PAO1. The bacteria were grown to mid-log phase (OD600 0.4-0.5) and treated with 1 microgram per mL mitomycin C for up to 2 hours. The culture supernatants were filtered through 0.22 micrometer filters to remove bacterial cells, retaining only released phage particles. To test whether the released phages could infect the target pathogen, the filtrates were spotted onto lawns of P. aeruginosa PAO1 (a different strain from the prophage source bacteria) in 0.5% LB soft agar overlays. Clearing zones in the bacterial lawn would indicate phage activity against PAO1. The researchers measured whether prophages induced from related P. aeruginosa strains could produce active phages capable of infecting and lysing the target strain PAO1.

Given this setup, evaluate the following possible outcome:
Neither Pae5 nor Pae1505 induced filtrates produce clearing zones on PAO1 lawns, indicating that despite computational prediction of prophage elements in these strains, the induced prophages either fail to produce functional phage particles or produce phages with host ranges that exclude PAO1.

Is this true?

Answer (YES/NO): NO